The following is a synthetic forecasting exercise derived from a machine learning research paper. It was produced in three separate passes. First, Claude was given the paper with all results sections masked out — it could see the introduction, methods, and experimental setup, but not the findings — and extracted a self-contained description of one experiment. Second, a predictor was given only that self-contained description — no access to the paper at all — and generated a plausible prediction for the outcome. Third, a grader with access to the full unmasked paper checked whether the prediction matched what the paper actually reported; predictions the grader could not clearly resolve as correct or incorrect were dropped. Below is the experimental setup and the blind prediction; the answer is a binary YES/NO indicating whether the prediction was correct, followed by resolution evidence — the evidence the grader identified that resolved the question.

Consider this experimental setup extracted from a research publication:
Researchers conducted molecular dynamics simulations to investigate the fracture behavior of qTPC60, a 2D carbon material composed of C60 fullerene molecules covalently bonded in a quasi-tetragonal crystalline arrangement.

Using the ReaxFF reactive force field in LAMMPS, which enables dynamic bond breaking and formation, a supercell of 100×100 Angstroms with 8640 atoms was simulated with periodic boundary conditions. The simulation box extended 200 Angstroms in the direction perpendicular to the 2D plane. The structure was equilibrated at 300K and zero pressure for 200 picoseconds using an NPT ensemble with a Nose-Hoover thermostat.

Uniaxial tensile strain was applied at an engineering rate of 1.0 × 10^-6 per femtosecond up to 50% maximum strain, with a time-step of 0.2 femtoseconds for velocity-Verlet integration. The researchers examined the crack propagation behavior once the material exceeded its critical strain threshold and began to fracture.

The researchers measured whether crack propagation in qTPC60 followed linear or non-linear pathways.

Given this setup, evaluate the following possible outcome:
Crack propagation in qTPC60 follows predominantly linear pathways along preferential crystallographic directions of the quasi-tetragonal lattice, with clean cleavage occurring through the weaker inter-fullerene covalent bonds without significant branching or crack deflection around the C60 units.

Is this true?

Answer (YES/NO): YES